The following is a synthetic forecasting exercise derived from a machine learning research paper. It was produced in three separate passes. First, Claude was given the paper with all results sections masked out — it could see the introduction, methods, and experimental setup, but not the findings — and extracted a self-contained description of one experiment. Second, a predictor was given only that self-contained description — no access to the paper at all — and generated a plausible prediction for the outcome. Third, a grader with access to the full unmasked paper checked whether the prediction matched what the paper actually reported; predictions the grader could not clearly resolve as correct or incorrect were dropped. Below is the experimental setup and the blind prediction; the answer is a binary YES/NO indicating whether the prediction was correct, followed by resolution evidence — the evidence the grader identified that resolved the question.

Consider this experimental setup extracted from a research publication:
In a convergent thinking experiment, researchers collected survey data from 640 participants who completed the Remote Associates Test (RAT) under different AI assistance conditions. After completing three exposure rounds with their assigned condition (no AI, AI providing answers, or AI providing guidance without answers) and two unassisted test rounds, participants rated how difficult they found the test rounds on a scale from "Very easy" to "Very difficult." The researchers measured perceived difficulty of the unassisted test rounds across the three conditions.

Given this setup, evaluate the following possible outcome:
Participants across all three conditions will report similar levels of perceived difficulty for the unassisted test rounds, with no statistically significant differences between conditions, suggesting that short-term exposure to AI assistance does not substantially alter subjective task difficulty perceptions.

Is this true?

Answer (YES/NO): NO